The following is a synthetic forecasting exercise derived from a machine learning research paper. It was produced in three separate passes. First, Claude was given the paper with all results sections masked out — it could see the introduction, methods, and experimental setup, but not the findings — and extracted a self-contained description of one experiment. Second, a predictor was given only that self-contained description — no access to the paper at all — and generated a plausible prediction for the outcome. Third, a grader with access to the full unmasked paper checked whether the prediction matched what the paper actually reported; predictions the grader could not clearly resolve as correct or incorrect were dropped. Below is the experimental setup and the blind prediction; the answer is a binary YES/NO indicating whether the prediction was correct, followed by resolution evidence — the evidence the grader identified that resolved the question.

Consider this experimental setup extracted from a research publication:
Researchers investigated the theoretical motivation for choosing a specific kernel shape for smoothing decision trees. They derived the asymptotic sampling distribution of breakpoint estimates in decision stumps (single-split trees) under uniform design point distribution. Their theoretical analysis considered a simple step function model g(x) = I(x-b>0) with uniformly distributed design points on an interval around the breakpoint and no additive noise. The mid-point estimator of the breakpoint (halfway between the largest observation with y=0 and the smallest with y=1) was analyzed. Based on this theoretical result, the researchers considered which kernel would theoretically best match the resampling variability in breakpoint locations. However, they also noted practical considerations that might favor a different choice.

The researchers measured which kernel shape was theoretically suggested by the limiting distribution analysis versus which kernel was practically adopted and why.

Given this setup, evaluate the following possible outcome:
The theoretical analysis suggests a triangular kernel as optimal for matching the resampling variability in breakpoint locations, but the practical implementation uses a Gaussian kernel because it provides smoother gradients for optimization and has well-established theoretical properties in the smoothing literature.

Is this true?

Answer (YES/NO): NO